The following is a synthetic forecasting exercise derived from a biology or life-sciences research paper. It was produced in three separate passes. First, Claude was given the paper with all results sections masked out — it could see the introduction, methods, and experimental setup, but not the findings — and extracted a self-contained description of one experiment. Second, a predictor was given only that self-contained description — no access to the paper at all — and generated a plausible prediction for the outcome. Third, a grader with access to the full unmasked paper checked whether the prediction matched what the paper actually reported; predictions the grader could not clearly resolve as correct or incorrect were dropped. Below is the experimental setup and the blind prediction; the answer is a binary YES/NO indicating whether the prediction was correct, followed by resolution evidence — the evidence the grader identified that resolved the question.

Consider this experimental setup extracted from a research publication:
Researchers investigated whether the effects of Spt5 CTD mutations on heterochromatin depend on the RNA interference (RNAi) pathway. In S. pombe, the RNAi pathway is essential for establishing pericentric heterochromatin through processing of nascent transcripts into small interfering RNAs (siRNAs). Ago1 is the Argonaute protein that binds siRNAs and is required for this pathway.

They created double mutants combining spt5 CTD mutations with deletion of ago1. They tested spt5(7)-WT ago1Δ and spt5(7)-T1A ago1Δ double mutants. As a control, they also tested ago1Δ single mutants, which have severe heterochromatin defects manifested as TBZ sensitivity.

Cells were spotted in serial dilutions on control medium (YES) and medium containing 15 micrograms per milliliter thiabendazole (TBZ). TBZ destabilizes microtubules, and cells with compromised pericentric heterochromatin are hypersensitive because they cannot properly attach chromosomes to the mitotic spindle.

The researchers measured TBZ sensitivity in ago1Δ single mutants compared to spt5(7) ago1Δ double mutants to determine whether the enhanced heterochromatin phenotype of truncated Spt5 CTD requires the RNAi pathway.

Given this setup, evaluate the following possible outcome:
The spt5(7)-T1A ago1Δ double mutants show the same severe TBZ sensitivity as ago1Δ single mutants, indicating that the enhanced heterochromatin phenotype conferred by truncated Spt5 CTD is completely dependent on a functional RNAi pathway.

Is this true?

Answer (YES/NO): NO